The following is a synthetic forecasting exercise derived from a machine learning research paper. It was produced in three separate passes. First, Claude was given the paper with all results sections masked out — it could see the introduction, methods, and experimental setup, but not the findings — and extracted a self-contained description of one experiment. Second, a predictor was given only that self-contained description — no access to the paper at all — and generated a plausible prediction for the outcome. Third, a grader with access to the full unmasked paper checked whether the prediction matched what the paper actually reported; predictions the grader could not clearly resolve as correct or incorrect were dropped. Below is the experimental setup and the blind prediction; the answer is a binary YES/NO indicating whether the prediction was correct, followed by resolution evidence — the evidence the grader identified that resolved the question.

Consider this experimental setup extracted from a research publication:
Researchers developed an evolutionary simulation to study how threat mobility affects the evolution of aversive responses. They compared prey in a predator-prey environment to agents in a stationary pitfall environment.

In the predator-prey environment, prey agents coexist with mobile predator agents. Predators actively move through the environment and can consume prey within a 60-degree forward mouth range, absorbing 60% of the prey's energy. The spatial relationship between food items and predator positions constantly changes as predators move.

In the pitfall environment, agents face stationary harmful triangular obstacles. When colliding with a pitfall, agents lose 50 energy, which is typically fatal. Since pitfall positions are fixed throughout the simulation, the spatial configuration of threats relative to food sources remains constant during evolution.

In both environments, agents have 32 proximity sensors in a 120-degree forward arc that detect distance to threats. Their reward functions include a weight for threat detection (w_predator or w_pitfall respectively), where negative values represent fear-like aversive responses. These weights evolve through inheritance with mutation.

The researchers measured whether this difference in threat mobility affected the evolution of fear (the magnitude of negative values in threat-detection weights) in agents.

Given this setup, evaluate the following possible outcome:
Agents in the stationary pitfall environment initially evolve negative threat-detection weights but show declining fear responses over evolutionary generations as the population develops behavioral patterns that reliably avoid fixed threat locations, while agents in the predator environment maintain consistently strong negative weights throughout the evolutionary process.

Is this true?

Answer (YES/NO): NO